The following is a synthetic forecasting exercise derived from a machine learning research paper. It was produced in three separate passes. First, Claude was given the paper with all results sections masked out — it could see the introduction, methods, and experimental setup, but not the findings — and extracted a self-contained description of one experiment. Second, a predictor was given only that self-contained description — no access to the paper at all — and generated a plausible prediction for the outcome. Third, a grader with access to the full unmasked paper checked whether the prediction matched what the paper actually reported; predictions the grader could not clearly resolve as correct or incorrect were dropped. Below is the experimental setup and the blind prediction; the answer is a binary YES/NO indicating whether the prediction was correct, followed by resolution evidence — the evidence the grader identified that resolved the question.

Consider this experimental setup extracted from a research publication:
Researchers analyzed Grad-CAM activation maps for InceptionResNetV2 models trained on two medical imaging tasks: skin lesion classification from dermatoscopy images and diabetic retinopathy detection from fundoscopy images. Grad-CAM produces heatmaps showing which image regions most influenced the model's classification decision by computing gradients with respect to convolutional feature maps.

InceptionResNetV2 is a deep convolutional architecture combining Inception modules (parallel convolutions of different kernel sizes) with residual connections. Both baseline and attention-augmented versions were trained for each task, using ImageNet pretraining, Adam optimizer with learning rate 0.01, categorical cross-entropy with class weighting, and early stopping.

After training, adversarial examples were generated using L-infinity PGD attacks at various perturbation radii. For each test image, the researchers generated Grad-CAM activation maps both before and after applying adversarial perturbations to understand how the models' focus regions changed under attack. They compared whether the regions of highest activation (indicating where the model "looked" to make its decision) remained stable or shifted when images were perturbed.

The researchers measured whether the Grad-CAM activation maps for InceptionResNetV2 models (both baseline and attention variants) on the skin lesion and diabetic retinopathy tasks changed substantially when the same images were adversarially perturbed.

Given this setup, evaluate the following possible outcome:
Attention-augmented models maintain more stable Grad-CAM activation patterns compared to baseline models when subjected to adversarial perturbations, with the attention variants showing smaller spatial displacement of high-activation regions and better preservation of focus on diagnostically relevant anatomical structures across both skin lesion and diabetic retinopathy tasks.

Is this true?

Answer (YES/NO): NO